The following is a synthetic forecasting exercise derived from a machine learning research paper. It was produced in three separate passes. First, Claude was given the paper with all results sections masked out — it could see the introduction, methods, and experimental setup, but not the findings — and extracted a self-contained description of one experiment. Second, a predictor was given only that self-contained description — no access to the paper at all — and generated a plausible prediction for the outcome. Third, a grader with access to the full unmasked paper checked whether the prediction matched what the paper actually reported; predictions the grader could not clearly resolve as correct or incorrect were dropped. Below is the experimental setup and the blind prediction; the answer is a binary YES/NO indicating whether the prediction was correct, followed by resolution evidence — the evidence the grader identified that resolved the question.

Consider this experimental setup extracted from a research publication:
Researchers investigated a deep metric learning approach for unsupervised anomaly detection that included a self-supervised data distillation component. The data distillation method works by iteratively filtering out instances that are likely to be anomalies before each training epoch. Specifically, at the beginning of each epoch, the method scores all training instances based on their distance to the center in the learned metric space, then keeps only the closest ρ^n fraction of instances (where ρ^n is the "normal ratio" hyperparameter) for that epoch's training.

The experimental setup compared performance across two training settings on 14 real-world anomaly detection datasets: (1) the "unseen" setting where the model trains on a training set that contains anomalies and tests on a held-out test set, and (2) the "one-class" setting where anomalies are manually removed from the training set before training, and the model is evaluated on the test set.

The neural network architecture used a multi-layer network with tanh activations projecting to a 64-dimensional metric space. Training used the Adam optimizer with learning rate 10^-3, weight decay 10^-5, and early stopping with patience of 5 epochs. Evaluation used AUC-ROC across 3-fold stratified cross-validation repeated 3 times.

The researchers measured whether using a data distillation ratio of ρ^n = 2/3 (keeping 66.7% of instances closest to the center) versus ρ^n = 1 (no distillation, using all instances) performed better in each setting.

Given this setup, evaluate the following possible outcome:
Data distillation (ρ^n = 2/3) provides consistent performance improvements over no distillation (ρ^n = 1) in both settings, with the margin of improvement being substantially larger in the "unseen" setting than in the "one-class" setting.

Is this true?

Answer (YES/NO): NO